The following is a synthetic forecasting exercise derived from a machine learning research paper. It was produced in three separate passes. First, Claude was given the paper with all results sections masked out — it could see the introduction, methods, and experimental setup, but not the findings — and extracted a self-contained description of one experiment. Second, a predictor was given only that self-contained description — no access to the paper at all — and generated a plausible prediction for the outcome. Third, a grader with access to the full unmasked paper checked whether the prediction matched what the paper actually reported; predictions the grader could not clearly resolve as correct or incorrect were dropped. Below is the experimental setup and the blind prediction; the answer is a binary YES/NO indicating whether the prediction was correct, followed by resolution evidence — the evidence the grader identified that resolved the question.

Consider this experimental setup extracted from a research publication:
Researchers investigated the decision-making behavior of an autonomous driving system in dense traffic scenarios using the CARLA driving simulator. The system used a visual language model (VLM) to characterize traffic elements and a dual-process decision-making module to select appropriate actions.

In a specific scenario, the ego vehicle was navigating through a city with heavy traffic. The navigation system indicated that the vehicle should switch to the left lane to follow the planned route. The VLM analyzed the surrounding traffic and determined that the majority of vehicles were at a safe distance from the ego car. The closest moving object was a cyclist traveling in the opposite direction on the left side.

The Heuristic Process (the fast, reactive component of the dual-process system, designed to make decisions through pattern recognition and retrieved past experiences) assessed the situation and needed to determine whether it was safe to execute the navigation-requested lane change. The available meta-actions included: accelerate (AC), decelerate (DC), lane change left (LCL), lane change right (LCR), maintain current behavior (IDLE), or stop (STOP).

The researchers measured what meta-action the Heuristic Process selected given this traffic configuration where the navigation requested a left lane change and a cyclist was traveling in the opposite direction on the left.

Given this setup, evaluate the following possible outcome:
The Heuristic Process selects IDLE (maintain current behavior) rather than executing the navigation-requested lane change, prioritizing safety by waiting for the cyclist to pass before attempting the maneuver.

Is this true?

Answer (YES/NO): NO